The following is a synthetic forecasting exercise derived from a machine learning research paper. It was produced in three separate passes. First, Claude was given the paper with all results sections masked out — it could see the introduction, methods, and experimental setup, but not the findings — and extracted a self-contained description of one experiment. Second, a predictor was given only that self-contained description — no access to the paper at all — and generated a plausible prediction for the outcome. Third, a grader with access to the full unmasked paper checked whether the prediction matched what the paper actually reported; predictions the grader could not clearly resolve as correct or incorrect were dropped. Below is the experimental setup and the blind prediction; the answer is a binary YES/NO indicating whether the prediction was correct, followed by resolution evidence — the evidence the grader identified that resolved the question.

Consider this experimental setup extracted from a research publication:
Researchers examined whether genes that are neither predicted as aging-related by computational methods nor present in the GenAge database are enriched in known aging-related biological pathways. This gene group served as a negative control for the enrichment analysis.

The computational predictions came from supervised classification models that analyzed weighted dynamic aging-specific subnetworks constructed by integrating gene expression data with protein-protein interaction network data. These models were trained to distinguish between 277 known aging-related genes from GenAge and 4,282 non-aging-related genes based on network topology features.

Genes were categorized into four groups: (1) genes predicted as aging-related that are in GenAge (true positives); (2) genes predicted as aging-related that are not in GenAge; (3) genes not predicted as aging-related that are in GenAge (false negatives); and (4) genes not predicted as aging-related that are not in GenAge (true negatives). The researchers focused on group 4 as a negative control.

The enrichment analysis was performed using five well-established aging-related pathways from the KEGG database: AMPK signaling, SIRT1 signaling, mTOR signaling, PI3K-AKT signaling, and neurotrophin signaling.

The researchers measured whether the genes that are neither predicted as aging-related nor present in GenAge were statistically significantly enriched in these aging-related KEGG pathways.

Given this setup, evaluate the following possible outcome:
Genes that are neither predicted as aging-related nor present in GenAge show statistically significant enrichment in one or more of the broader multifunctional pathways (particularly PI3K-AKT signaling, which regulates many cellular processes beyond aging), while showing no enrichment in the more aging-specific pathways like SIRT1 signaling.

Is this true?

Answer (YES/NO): NO